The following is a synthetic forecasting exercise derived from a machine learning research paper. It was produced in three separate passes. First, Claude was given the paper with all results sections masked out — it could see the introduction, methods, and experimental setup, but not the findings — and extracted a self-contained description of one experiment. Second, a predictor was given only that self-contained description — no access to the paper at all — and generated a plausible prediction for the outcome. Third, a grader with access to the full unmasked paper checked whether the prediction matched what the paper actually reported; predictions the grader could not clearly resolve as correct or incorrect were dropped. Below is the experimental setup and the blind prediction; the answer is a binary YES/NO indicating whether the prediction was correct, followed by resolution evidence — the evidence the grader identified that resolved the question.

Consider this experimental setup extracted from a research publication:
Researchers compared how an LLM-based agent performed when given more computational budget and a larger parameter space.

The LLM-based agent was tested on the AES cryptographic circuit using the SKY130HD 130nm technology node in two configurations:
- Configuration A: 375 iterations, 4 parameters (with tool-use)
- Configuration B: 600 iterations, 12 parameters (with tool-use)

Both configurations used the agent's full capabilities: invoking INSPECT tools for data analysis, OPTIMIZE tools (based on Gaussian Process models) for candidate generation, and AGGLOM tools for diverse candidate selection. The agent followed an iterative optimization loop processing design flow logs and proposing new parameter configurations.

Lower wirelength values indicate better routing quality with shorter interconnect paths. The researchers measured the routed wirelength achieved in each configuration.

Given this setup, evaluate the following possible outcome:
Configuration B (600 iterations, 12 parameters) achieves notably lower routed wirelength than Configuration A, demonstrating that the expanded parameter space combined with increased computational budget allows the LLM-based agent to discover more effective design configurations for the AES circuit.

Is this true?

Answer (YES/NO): YES